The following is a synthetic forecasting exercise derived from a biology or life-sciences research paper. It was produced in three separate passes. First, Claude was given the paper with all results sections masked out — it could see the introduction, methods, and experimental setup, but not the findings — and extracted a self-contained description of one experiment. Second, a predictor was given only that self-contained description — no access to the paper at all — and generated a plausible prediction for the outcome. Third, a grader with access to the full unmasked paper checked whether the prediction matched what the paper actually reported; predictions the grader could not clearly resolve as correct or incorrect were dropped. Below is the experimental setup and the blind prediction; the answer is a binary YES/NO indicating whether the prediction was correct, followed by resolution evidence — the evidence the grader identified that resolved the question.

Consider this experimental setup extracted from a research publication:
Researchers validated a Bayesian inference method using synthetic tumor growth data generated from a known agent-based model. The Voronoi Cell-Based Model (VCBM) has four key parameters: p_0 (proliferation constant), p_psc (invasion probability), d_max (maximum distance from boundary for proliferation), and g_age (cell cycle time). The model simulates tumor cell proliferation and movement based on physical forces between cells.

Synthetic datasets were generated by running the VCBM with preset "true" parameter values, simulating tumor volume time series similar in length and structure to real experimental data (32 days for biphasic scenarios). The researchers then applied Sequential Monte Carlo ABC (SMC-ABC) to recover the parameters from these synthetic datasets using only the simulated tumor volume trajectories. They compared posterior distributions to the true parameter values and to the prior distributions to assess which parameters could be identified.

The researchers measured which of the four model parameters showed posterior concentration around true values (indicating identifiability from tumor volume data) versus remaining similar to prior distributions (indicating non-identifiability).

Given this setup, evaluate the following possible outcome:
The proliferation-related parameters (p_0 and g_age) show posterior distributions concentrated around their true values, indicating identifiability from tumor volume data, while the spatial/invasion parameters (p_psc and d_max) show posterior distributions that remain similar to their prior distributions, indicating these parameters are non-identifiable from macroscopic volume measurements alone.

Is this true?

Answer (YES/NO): NO